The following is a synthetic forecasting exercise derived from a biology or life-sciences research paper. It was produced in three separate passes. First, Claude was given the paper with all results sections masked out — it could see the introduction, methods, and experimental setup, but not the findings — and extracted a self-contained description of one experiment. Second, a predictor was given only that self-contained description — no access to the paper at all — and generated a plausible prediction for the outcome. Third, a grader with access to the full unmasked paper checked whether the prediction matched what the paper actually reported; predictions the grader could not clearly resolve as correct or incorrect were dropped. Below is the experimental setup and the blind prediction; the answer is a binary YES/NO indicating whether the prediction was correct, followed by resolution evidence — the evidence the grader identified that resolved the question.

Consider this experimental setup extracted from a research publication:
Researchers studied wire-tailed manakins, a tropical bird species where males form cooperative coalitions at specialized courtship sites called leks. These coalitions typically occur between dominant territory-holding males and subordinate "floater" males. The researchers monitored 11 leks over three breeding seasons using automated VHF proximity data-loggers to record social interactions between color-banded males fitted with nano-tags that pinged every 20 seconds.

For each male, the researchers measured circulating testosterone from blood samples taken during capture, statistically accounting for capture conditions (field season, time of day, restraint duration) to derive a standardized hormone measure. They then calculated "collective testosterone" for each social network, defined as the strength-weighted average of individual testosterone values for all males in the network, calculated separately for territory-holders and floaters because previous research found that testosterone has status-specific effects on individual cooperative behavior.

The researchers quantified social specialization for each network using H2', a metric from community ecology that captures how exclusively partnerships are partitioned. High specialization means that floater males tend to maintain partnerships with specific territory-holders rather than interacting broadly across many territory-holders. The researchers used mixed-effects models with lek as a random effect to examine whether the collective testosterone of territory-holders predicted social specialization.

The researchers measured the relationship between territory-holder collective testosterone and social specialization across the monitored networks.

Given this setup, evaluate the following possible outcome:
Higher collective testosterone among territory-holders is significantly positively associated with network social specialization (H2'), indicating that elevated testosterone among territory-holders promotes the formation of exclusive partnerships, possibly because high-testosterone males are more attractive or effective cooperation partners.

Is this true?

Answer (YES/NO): NO